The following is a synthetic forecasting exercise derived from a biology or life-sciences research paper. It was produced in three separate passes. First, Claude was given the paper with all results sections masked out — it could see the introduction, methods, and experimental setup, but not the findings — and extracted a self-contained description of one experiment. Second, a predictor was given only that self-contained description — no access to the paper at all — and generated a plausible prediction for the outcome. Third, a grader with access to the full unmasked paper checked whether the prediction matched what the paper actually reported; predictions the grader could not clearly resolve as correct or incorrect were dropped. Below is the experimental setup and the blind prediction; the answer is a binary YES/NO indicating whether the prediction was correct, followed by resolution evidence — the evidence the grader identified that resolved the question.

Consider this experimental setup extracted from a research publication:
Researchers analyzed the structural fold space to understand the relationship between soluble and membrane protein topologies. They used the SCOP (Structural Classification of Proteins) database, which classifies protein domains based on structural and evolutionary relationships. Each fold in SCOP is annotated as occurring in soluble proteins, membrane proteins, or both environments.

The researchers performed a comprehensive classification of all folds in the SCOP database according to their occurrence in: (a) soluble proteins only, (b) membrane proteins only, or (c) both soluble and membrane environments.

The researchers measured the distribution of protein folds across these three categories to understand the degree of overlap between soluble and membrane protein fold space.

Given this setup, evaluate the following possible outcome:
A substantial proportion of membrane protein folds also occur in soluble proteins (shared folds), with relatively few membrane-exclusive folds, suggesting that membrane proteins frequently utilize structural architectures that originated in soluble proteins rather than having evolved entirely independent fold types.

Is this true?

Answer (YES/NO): NO